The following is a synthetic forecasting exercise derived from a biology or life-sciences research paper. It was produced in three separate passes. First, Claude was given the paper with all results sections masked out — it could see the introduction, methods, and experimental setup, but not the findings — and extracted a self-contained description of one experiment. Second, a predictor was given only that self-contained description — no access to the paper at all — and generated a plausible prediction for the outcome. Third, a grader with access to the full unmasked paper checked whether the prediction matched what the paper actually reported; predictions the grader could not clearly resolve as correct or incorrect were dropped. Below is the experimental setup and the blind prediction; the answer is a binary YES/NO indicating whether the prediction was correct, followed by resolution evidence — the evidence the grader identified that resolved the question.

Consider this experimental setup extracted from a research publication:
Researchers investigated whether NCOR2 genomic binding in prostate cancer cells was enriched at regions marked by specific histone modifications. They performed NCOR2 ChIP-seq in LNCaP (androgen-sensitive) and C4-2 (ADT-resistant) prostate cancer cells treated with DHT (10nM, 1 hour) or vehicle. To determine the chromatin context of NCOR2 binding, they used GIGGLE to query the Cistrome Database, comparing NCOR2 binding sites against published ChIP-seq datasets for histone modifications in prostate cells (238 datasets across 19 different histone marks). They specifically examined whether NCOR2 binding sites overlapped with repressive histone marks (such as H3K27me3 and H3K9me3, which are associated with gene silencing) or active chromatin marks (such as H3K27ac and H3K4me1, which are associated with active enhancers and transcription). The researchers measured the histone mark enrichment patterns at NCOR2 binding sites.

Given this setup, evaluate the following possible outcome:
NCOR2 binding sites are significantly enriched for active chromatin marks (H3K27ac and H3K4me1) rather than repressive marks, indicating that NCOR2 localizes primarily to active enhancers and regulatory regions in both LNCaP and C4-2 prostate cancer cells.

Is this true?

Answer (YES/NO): YES